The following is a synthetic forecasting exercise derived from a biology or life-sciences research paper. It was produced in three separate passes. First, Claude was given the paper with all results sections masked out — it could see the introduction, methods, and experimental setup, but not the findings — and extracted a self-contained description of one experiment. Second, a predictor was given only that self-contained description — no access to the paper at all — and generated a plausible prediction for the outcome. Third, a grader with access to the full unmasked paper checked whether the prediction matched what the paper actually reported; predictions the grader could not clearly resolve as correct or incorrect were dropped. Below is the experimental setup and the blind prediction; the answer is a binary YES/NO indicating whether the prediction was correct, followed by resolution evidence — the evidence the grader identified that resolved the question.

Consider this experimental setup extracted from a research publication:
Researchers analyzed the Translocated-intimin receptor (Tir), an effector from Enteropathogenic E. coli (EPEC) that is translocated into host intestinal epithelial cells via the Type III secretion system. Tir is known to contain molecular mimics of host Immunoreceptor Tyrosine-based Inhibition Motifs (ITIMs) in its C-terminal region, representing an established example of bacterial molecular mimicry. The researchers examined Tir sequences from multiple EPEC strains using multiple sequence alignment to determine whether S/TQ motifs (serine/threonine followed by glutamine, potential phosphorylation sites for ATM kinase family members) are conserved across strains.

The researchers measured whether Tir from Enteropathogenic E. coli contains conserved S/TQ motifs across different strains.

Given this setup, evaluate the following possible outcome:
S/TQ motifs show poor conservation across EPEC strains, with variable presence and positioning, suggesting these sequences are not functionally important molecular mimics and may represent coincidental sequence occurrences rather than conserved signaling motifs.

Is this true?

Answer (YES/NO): NO